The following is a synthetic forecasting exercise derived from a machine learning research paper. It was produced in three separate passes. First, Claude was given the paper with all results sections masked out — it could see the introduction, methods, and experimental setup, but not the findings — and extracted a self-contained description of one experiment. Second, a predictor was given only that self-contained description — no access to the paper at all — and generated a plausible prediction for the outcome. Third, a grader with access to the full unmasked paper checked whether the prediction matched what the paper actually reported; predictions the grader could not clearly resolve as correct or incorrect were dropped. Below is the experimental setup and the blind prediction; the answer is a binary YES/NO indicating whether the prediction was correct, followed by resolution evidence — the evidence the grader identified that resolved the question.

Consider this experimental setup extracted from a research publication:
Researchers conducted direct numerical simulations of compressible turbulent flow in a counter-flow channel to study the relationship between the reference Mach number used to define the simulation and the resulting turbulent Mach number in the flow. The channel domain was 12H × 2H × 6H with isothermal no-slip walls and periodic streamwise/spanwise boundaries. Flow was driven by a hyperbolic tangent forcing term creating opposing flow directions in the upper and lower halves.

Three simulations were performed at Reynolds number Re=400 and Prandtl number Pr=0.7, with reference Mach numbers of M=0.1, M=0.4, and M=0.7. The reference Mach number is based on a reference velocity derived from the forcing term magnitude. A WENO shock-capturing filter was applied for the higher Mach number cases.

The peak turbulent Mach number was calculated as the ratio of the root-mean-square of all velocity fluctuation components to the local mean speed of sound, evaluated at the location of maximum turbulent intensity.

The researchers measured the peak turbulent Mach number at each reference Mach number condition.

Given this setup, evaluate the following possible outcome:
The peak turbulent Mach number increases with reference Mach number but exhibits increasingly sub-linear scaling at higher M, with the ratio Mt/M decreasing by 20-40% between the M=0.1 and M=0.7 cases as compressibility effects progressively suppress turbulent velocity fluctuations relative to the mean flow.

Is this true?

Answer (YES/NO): NO